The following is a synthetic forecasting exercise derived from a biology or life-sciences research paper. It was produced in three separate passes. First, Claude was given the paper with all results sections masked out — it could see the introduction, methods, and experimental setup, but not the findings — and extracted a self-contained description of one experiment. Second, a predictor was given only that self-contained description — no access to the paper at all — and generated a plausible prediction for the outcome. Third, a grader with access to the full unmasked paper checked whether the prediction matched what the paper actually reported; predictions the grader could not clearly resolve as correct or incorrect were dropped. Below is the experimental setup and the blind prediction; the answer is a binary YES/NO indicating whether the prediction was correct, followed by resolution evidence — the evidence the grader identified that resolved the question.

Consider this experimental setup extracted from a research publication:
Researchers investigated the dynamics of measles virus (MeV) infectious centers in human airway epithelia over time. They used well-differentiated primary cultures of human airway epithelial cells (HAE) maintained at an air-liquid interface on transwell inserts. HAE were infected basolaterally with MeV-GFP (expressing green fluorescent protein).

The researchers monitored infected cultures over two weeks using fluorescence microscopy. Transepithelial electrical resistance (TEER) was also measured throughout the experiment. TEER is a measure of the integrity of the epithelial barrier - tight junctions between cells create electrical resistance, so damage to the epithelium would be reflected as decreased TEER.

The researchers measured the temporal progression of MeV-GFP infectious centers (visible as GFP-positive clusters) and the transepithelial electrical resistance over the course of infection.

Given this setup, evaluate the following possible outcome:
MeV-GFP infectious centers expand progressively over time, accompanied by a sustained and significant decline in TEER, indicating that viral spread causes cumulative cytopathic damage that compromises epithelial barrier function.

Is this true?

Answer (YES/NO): NO